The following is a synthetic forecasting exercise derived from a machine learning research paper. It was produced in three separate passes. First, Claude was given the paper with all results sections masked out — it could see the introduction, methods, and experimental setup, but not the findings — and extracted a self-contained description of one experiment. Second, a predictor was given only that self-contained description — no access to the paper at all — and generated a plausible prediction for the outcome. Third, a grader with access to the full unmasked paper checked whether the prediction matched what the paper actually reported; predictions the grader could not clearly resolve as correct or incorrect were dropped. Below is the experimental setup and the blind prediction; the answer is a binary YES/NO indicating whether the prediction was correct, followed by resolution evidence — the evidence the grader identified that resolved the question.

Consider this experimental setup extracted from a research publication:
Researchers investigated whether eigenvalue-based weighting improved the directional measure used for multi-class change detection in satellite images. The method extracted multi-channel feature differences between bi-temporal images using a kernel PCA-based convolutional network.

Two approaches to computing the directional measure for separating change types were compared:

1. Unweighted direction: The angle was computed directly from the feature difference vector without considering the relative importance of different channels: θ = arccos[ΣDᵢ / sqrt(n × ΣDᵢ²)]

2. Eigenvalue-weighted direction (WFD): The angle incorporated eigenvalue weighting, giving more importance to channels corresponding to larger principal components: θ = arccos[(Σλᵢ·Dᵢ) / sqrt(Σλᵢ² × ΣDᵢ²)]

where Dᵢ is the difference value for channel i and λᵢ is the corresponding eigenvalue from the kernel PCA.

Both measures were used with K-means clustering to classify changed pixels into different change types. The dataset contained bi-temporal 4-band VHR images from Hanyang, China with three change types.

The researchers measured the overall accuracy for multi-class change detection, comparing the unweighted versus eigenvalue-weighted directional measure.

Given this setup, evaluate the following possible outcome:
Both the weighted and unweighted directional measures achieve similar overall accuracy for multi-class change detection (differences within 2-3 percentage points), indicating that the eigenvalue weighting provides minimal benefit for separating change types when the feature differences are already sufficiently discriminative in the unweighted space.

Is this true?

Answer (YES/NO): NO